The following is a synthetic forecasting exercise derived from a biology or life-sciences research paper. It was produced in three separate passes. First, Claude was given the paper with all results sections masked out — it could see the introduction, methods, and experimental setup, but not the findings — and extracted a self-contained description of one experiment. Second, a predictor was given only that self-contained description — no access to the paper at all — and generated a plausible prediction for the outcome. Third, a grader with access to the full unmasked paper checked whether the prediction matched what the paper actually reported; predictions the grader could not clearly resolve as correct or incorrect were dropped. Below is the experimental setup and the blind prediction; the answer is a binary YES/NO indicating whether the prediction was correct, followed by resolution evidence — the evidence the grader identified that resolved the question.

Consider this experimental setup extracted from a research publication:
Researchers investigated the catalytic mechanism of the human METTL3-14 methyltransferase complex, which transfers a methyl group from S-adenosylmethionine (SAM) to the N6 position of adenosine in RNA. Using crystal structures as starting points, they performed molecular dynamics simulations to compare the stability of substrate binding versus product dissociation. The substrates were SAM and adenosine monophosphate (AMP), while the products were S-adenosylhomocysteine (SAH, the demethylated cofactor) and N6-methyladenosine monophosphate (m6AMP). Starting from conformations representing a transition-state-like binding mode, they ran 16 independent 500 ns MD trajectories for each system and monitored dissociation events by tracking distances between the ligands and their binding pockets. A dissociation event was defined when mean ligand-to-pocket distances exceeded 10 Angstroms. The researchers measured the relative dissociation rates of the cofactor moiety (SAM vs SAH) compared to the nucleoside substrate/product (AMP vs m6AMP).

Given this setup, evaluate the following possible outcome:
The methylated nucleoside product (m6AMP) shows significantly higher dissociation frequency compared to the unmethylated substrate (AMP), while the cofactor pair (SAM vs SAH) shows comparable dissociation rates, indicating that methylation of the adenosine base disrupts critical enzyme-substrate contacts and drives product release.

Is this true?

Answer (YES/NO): NO